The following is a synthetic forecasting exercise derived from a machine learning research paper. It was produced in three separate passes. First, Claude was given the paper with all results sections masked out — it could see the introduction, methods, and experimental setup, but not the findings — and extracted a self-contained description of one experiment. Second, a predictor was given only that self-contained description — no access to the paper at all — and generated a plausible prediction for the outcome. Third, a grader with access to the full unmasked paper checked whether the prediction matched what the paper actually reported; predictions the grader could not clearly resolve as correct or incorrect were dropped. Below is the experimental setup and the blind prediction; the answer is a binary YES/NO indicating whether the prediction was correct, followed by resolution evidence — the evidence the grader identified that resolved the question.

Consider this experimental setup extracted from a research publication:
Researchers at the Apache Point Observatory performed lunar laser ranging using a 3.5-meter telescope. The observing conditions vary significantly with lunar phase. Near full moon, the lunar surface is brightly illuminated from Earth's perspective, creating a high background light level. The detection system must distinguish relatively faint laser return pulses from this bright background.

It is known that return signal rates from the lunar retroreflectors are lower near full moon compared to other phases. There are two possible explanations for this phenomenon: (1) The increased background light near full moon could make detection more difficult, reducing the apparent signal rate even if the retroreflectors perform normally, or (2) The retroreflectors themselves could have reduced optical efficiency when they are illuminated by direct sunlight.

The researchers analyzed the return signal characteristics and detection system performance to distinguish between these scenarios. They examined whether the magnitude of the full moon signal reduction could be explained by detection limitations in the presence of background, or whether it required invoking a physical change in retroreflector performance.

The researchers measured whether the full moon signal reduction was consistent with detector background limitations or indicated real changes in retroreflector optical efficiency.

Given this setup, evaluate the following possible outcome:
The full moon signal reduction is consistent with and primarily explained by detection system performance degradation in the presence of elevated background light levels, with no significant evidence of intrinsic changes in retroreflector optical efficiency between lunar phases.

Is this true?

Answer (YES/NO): NO